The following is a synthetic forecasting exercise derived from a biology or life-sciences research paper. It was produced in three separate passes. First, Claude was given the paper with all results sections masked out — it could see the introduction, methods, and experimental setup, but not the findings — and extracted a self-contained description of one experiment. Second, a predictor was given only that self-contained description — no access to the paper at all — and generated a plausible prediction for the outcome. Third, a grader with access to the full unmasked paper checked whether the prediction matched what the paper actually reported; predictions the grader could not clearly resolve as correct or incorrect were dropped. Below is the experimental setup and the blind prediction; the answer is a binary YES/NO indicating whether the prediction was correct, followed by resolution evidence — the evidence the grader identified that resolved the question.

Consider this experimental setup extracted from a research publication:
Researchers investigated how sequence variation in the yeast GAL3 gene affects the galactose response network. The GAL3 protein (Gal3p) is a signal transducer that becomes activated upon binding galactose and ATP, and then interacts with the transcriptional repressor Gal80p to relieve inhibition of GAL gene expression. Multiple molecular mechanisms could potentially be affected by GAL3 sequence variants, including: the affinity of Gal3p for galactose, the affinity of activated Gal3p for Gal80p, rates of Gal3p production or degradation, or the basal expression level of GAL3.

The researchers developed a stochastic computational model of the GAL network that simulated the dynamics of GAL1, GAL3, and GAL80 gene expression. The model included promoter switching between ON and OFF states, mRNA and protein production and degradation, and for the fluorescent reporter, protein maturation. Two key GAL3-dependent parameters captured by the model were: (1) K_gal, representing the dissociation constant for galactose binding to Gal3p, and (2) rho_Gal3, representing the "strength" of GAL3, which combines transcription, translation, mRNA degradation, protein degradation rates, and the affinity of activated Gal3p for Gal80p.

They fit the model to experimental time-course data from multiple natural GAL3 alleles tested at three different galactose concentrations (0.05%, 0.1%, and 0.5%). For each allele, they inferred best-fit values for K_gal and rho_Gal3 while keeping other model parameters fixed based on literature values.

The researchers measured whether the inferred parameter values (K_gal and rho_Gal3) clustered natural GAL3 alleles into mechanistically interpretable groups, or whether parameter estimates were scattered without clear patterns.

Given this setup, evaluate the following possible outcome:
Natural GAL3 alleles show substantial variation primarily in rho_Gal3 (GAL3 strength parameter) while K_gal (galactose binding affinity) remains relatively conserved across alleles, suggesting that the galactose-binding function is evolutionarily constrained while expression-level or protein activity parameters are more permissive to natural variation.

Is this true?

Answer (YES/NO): NO